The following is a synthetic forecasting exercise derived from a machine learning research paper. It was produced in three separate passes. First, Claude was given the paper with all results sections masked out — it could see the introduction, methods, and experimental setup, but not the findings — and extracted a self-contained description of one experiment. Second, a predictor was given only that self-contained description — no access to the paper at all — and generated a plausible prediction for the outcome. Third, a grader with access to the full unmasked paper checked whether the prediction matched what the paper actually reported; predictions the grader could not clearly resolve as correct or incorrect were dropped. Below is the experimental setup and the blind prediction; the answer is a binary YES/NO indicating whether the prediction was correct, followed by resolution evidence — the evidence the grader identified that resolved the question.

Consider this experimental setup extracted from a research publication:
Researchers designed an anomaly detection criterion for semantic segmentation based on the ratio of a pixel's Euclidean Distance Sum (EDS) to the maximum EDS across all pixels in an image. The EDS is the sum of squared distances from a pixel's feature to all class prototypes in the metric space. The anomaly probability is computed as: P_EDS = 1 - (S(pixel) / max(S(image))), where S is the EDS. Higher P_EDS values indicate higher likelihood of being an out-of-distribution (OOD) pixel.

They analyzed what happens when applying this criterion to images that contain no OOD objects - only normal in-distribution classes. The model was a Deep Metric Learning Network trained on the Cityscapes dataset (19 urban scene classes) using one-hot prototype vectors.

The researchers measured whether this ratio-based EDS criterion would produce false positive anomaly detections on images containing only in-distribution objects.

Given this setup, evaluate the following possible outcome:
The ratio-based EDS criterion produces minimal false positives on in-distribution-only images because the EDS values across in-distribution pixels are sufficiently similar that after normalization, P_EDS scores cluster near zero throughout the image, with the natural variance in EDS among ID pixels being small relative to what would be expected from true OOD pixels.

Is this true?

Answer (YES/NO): NO